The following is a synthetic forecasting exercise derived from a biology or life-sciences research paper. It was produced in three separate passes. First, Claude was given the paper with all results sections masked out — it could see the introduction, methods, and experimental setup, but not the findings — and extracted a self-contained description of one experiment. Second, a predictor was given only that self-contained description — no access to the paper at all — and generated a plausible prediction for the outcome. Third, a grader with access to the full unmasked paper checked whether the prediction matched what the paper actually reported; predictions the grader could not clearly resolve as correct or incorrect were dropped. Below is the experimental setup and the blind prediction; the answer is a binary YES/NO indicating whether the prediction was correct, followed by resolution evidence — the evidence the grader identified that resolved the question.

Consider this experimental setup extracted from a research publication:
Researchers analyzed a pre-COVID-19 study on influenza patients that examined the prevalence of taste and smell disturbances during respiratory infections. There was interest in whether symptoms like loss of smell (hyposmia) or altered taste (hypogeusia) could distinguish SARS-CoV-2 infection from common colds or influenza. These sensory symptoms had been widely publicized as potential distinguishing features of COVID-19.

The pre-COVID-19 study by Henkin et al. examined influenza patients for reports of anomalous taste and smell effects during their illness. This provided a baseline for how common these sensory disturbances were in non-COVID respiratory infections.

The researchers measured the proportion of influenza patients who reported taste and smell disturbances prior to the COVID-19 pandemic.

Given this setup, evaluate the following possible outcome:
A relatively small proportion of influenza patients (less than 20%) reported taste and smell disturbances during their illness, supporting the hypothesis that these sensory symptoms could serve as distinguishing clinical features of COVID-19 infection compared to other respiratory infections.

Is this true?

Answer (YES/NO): NO